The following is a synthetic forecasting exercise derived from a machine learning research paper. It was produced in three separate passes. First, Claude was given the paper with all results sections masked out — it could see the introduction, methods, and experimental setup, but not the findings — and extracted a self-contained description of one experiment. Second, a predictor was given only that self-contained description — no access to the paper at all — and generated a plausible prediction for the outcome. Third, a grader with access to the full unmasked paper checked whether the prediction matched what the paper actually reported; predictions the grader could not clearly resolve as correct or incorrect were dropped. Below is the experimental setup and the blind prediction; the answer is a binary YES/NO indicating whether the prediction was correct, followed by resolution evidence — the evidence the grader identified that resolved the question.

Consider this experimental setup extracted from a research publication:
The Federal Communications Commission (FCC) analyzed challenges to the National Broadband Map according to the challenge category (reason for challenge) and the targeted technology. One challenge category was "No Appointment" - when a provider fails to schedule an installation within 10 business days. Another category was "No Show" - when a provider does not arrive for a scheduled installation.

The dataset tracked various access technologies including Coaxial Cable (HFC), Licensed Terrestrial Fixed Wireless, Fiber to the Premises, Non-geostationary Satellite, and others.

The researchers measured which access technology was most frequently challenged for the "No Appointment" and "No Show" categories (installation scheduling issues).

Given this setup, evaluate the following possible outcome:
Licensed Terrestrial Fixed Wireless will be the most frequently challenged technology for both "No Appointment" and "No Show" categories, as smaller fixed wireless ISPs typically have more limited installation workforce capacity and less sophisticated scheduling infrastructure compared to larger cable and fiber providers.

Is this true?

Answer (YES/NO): NO